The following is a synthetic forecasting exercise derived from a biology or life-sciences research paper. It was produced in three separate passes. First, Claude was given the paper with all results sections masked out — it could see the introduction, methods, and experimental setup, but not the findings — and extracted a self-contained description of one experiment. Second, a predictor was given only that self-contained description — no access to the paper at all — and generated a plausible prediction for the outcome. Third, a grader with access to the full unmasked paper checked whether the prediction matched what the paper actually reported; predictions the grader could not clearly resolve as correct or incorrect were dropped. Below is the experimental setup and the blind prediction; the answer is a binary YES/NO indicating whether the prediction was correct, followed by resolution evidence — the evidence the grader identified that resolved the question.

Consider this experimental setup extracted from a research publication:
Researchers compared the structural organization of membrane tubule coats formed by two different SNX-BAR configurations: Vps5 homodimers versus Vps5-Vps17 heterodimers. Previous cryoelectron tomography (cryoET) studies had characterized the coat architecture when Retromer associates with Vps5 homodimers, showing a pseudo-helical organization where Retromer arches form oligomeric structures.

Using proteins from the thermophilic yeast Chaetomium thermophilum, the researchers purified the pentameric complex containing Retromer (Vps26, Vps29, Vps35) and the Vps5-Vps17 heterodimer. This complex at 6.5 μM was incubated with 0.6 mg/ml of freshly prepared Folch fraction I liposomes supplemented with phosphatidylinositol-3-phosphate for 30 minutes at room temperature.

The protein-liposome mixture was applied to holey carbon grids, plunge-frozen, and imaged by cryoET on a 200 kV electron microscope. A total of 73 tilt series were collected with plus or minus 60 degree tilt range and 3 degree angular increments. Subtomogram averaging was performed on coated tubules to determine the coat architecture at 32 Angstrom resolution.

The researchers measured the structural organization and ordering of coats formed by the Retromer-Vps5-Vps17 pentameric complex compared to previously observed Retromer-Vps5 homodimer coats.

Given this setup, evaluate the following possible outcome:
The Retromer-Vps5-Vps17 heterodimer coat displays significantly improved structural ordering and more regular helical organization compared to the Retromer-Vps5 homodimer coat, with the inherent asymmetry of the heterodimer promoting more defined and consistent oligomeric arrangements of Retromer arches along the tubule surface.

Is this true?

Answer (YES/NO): NO